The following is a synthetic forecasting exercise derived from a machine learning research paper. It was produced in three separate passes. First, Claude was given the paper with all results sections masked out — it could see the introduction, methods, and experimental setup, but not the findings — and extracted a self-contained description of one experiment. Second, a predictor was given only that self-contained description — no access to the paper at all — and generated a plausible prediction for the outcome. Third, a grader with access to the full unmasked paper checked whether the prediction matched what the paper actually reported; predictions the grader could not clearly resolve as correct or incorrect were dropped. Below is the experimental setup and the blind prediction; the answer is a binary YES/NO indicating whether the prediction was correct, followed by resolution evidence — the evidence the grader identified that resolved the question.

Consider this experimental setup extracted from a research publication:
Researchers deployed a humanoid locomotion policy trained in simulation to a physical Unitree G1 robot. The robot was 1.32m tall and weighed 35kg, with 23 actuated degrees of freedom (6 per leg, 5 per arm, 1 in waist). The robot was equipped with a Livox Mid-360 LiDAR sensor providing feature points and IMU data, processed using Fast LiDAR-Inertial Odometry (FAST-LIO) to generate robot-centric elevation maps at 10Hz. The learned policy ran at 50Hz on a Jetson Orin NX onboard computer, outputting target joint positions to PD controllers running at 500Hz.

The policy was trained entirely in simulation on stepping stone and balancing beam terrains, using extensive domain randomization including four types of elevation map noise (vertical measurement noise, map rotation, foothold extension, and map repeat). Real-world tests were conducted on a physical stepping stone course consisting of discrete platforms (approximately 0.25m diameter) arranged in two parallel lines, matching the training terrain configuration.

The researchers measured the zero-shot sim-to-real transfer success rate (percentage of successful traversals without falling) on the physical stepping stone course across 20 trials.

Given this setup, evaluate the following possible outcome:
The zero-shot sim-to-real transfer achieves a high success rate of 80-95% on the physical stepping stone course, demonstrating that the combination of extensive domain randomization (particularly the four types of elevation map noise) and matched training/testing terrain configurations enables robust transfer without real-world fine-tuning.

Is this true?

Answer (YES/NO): NO